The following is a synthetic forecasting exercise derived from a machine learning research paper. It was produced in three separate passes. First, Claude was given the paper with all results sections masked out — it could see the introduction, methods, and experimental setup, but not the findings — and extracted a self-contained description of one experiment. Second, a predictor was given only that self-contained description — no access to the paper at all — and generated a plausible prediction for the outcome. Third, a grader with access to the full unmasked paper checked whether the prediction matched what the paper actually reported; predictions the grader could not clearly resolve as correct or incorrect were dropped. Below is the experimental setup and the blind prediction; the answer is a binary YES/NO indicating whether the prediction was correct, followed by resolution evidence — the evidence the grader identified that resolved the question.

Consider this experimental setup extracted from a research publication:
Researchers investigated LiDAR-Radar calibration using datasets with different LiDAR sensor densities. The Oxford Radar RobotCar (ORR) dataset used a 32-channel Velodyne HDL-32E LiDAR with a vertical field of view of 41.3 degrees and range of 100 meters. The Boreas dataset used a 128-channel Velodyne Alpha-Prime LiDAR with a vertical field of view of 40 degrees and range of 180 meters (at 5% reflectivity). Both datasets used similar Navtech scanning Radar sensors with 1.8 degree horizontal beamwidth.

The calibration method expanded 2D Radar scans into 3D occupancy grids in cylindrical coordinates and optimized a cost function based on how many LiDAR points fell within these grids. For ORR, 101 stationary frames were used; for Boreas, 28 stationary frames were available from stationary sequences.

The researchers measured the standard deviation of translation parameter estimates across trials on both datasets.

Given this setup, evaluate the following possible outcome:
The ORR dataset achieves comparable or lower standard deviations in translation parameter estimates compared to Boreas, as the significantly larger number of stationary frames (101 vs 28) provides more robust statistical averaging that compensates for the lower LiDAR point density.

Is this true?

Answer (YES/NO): NO